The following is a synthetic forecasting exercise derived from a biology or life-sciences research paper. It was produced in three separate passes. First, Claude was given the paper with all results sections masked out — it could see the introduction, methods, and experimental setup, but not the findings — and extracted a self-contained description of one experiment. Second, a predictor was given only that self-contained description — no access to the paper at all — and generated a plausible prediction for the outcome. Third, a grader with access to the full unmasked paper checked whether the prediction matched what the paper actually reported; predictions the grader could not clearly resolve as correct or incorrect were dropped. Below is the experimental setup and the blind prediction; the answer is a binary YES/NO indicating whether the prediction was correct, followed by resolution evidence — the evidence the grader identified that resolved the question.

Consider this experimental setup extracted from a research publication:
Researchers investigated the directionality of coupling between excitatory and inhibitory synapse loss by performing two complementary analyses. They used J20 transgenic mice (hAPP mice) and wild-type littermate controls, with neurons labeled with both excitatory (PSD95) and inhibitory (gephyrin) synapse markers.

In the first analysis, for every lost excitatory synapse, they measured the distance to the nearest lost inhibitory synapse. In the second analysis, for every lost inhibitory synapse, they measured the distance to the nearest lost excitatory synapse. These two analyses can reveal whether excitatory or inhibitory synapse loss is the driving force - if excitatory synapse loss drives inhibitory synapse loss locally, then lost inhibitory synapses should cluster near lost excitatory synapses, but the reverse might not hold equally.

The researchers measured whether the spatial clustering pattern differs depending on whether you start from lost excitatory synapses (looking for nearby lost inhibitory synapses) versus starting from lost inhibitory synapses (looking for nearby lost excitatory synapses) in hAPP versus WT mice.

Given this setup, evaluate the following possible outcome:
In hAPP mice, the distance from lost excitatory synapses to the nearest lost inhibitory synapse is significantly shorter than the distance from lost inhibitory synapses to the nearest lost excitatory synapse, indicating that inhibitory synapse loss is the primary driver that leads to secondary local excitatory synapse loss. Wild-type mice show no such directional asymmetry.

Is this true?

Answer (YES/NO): NO